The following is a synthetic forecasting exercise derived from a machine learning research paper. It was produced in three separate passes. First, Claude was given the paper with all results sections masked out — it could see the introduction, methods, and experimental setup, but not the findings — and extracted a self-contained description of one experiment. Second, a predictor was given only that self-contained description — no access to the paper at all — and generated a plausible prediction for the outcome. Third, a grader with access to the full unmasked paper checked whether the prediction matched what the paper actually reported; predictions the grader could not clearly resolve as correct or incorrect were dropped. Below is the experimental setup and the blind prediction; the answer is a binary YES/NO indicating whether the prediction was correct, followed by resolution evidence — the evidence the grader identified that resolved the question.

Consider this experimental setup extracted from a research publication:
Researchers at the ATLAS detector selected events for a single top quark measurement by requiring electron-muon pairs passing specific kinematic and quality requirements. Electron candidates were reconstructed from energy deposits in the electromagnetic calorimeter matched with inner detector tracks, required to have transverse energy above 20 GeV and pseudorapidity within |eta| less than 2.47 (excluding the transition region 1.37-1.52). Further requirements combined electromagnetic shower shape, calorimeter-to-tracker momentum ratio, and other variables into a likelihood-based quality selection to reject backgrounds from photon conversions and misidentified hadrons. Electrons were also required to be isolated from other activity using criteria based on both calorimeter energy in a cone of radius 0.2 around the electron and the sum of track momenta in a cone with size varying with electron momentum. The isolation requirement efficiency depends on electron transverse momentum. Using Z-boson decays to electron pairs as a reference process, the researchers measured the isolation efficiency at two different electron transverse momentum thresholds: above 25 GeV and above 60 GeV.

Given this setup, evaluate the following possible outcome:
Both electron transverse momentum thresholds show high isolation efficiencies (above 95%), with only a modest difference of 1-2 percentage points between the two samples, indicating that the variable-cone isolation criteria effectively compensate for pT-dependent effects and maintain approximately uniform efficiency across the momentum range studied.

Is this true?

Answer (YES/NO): NO